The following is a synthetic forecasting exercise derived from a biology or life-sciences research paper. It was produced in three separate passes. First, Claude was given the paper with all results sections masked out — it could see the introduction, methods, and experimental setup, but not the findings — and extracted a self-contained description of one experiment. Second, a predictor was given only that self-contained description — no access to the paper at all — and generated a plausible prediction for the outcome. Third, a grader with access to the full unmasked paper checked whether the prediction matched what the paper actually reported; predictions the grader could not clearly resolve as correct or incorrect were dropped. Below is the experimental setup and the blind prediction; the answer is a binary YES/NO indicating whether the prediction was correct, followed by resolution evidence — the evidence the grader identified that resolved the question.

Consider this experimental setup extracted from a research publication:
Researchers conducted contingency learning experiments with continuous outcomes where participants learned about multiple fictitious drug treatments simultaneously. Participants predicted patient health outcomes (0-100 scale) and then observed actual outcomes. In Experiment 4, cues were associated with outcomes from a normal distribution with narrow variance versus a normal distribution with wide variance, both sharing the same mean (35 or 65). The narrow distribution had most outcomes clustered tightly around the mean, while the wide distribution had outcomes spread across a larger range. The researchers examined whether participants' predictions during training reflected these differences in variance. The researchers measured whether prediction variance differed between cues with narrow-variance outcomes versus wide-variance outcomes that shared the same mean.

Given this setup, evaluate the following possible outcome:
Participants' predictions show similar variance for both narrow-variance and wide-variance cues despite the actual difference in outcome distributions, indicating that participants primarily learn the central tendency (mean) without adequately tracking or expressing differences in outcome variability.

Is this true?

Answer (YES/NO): NO